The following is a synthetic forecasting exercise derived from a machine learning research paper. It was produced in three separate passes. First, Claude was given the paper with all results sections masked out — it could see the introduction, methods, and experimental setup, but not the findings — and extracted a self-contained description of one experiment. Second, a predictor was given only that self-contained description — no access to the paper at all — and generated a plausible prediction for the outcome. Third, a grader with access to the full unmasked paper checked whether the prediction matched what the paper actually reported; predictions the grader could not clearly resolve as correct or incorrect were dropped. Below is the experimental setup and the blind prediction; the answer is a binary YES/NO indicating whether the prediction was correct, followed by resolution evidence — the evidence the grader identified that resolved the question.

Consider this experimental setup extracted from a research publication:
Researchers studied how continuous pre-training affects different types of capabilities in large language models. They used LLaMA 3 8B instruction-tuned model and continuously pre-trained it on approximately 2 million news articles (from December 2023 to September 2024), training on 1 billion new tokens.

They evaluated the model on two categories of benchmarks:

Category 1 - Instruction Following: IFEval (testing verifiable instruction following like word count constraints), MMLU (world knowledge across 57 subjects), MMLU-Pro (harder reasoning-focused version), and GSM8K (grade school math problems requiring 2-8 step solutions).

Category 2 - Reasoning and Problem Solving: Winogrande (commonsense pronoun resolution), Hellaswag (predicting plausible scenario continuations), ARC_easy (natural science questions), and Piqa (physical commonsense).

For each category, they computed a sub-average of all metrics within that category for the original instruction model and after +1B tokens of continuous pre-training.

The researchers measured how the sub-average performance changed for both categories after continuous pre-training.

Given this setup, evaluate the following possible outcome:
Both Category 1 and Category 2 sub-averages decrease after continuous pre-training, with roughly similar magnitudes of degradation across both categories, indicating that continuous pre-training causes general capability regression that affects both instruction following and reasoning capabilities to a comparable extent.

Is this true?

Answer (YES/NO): NO